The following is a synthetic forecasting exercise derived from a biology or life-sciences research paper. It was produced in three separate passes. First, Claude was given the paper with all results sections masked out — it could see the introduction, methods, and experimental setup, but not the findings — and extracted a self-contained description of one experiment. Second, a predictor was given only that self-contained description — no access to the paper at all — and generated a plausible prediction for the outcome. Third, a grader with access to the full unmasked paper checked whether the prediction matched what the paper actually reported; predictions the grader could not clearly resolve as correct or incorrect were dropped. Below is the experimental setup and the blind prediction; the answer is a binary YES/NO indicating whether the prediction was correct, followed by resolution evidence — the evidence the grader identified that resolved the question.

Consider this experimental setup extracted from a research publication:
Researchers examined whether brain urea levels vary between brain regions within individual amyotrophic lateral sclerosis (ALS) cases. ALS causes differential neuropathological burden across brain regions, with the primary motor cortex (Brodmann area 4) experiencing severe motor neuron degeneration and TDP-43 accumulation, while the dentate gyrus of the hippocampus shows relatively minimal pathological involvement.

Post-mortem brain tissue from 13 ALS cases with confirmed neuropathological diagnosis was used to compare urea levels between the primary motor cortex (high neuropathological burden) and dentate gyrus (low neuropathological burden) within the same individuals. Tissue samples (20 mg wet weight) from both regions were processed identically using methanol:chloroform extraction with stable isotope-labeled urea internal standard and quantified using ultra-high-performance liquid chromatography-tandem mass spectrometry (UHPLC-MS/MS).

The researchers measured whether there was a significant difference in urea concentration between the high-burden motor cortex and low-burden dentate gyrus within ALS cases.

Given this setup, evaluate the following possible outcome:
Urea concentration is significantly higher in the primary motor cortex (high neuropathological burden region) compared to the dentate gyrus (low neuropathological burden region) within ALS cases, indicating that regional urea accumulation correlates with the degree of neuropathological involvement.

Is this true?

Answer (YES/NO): NO